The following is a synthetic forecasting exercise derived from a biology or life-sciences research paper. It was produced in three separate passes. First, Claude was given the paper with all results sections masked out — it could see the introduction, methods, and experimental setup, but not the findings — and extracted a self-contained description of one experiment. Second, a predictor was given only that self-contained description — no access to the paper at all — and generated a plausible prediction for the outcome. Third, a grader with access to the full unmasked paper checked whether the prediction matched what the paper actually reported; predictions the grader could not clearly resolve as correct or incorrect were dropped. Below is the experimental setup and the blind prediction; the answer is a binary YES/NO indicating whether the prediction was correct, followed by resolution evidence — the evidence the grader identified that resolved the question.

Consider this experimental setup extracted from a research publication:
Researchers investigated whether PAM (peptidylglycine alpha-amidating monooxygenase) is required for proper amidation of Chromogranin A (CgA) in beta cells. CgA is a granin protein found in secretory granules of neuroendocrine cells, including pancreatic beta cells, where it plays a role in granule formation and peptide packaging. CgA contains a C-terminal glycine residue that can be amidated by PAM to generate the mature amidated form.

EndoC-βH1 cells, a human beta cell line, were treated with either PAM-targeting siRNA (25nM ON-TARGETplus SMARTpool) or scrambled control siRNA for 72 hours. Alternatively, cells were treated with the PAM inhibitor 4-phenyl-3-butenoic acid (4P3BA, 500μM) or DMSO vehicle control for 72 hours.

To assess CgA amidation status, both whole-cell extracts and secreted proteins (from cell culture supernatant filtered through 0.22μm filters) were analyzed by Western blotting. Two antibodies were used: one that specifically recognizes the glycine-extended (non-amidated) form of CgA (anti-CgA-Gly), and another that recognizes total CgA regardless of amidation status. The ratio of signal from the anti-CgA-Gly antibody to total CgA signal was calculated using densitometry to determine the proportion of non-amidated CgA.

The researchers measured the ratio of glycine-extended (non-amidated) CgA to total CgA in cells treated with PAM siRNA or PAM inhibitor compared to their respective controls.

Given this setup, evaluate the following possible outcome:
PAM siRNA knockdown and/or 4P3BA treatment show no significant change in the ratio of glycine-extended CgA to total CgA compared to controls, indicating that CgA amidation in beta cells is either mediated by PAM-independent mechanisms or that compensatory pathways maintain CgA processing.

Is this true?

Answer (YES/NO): NO